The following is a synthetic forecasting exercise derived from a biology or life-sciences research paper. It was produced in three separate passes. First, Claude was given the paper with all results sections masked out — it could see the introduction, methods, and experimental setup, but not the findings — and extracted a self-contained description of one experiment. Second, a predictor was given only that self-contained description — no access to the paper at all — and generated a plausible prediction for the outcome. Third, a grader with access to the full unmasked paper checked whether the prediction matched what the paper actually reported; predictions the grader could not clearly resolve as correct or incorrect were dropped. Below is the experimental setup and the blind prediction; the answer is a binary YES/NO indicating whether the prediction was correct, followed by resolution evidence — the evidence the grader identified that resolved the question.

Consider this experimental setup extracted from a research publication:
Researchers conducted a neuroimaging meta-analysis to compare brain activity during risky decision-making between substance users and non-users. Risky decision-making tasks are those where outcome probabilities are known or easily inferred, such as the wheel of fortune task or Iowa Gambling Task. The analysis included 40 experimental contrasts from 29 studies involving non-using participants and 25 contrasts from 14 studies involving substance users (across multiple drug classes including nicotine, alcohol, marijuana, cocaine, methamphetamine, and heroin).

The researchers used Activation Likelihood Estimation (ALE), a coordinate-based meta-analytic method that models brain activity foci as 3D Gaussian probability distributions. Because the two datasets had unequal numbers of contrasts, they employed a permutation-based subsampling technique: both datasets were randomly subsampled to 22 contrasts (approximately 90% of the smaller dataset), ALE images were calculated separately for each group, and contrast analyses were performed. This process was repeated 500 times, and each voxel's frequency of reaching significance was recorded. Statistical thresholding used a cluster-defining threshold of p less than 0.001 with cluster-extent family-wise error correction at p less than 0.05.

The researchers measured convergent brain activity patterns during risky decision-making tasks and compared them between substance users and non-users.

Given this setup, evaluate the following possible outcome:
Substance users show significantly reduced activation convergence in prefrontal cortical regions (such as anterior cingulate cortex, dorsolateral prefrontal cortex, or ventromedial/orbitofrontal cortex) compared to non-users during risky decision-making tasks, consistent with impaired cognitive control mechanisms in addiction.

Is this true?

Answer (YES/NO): NO